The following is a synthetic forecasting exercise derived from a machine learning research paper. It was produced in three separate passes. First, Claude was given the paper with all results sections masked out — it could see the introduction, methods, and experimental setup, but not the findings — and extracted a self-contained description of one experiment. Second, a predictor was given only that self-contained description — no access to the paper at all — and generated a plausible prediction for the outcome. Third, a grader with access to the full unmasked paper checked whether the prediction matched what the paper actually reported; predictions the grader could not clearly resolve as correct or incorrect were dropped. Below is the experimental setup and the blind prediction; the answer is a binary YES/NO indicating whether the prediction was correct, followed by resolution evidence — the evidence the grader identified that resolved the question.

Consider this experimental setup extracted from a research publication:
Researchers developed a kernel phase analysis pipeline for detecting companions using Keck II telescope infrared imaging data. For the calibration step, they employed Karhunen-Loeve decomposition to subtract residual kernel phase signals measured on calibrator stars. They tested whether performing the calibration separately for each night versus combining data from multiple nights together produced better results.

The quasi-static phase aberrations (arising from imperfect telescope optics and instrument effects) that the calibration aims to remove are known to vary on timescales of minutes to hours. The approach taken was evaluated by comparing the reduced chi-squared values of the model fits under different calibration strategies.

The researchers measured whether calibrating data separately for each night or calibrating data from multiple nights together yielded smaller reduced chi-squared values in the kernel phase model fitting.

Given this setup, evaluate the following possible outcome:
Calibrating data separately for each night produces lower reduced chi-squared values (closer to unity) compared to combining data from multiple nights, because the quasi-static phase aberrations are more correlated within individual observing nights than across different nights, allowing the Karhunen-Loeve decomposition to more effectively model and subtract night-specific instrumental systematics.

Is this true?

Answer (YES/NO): YES